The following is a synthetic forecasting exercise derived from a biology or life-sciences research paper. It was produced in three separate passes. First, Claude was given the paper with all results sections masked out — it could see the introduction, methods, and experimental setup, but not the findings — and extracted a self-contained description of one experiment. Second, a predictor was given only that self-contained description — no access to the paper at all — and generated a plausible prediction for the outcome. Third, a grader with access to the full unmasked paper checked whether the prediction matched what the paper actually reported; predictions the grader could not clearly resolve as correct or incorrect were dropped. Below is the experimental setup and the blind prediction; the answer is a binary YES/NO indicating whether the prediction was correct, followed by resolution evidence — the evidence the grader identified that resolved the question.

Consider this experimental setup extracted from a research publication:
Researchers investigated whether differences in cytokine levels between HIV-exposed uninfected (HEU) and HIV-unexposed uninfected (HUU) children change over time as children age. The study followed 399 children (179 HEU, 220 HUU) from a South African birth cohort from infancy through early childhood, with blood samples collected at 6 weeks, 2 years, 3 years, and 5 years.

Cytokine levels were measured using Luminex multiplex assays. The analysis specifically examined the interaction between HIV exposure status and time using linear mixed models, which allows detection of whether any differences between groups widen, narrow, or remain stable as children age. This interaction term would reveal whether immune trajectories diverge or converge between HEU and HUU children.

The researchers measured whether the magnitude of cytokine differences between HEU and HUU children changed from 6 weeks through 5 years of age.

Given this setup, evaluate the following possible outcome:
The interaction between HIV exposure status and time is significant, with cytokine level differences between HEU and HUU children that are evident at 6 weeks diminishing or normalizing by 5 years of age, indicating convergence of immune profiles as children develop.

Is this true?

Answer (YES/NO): NO